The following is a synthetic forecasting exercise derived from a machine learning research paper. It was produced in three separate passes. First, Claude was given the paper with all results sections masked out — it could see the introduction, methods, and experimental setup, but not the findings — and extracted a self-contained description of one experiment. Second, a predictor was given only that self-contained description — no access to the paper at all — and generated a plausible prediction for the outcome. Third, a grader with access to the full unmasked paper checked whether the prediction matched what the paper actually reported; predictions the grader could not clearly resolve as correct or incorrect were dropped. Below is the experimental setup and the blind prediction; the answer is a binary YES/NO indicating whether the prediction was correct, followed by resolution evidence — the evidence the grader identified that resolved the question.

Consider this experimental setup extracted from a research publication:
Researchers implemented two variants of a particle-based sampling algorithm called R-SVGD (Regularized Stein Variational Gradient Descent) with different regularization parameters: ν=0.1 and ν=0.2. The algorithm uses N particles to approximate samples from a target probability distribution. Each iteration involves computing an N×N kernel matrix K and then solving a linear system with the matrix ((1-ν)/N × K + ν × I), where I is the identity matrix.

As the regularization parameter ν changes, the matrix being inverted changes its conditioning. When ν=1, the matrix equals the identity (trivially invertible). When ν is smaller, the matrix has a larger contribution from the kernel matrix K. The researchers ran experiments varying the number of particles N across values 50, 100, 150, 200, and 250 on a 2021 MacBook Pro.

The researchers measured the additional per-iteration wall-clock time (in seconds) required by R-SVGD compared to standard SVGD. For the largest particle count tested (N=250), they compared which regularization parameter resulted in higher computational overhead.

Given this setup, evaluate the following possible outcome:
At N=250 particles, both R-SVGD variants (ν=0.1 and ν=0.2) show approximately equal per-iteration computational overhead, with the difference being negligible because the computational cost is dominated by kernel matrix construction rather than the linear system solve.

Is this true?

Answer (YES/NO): NO